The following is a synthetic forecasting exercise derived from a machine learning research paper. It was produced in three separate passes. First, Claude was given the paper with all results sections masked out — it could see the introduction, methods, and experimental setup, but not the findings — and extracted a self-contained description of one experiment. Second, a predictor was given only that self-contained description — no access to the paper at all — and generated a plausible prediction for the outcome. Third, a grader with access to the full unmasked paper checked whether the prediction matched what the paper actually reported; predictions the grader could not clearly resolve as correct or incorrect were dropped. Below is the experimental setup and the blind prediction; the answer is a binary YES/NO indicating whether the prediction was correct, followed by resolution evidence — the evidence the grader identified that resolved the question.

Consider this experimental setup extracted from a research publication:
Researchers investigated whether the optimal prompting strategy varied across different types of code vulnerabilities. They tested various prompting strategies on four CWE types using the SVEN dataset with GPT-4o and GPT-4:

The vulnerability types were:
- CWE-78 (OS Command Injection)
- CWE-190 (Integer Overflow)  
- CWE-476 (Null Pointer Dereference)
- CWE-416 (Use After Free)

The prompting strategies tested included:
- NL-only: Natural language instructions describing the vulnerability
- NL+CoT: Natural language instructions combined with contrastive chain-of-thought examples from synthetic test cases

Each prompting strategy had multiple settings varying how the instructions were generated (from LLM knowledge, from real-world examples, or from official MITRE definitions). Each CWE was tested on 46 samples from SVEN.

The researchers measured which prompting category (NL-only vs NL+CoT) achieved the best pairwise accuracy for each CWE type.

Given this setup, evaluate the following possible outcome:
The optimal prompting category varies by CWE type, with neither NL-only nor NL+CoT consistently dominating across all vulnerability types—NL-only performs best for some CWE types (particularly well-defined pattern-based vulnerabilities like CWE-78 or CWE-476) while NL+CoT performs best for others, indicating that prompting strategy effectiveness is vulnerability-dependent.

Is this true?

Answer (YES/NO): NO